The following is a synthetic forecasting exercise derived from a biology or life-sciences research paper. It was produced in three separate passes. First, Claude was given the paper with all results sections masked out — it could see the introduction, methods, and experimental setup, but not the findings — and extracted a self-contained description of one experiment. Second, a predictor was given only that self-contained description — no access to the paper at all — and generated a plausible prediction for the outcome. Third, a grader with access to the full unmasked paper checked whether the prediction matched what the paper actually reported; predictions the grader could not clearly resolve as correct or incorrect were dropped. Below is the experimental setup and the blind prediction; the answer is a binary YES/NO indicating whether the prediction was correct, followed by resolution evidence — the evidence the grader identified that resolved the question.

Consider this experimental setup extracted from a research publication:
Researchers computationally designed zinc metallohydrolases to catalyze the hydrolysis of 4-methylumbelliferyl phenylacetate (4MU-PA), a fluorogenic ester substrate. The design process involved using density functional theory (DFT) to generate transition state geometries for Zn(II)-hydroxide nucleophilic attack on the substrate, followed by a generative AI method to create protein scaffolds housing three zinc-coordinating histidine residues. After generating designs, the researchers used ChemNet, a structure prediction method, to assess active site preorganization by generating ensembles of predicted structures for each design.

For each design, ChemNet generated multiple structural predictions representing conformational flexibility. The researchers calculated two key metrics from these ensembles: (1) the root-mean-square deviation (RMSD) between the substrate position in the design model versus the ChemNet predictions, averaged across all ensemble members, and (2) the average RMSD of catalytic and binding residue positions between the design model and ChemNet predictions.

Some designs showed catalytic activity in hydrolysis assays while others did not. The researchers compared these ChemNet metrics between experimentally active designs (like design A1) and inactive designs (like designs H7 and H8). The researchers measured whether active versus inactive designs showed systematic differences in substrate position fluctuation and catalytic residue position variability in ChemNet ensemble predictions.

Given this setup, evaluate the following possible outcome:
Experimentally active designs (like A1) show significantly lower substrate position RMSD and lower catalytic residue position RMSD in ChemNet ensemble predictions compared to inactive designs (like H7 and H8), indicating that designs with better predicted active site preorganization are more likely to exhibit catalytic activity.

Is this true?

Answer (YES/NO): YES